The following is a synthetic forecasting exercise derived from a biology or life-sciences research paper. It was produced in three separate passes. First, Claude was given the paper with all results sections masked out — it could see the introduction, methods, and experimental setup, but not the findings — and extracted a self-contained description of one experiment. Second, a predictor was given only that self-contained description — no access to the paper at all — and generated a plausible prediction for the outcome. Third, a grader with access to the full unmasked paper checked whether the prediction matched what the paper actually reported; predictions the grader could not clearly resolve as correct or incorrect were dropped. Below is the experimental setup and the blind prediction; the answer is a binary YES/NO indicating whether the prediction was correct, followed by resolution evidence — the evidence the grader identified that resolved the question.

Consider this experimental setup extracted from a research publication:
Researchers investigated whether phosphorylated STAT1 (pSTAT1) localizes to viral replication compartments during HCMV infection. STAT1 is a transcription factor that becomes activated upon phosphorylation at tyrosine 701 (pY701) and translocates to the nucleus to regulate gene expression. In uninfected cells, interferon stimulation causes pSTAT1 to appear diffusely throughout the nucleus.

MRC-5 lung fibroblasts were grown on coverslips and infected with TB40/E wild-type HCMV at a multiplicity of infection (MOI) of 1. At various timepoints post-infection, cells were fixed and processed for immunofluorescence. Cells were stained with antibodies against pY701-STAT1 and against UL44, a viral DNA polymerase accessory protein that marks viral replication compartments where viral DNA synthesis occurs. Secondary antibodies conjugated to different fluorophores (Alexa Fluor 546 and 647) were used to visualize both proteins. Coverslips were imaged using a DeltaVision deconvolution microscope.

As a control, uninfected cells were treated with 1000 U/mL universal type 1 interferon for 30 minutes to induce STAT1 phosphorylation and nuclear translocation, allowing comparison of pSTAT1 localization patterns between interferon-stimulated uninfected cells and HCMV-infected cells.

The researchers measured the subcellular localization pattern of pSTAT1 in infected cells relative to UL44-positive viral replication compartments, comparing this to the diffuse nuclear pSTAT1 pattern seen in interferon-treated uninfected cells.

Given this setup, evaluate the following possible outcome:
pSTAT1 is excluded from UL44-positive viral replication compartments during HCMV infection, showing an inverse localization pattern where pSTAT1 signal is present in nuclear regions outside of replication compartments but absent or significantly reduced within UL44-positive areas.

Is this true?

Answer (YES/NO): NO